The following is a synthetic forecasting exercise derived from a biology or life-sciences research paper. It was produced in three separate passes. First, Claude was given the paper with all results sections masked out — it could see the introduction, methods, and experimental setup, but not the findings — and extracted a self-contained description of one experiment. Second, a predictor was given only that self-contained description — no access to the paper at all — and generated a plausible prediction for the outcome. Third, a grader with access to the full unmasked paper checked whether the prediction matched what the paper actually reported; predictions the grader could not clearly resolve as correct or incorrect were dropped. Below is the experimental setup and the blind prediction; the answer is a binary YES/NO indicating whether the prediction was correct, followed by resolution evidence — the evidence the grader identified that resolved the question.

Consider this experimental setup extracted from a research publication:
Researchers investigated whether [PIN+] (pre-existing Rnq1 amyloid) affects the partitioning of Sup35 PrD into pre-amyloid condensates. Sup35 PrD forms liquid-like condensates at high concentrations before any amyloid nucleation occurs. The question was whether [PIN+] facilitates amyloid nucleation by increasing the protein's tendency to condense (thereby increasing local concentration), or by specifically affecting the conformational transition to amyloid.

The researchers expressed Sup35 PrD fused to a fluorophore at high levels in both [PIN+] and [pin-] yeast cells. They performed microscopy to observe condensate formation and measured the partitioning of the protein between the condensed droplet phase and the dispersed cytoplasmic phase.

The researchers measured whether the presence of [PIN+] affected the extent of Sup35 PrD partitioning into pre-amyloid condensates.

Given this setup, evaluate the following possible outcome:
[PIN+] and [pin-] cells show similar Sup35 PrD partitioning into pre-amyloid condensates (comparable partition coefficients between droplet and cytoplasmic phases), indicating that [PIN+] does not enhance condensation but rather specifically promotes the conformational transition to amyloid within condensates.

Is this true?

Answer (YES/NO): YES